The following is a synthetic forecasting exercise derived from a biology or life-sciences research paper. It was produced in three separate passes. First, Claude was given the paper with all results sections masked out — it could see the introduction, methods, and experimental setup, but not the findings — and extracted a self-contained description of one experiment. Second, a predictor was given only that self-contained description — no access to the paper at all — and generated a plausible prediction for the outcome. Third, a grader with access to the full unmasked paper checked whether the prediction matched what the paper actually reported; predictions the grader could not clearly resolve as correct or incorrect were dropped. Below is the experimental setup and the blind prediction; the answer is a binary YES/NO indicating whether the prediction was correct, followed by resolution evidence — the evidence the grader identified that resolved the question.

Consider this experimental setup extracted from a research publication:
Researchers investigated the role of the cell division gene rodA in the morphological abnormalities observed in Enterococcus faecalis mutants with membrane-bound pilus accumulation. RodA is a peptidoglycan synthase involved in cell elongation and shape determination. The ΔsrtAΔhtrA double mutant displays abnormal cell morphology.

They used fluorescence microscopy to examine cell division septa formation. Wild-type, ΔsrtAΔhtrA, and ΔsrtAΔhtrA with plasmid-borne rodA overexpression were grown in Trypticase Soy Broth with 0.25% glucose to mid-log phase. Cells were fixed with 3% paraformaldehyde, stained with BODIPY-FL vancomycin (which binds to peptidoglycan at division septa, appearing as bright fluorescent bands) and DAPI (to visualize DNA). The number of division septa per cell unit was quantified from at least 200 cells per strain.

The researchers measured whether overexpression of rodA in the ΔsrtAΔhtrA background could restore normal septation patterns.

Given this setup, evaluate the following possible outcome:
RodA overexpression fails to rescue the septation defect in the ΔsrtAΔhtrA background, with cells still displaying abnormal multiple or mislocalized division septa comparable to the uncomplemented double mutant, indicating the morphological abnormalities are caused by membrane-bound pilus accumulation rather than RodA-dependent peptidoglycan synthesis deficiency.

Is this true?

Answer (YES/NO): NO